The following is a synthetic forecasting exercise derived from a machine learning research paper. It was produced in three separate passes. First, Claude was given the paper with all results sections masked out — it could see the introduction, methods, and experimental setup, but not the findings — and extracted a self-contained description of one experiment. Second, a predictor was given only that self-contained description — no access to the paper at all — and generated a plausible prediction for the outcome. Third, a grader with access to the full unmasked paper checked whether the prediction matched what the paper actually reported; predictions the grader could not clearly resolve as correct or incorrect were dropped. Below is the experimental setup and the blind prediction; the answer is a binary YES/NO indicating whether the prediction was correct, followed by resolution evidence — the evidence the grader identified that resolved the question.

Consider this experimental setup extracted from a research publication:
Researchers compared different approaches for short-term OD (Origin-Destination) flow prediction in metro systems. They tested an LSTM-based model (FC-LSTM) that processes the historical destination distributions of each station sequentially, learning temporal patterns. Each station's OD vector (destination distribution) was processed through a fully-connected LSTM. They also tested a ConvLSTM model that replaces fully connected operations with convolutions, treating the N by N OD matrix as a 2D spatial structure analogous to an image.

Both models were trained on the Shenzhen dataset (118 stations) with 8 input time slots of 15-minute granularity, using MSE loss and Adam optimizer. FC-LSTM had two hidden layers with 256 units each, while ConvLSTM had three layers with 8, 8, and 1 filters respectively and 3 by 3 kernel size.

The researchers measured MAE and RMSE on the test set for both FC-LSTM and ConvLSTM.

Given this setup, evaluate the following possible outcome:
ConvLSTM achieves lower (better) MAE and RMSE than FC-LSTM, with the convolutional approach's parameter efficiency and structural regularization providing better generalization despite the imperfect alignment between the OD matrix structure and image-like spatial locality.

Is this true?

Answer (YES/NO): NO